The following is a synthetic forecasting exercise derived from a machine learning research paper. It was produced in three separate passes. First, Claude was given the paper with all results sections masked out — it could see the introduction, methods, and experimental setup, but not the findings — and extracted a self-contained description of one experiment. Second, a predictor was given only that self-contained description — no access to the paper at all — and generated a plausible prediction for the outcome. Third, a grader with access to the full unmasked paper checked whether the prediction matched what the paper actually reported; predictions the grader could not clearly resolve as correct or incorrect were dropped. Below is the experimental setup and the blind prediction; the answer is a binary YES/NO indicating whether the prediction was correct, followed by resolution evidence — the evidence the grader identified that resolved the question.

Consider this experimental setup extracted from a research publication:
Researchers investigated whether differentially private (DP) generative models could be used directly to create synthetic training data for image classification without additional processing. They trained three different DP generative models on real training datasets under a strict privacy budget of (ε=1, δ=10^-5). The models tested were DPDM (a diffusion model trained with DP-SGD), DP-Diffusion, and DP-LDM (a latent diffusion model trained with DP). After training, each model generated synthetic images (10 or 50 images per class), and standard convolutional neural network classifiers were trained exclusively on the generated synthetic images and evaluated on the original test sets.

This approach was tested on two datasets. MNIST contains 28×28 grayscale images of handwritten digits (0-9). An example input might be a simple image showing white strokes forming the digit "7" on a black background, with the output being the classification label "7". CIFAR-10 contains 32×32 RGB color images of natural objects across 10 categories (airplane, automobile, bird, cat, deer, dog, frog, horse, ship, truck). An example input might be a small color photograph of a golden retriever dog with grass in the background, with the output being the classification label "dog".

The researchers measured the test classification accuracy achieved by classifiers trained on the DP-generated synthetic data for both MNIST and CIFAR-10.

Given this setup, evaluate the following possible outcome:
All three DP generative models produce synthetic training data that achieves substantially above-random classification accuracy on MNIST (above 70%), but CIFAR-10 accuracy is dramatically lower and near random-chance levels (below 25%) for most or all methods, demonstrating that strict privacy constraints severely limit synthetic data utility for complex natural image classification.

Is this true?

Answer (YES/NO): NO